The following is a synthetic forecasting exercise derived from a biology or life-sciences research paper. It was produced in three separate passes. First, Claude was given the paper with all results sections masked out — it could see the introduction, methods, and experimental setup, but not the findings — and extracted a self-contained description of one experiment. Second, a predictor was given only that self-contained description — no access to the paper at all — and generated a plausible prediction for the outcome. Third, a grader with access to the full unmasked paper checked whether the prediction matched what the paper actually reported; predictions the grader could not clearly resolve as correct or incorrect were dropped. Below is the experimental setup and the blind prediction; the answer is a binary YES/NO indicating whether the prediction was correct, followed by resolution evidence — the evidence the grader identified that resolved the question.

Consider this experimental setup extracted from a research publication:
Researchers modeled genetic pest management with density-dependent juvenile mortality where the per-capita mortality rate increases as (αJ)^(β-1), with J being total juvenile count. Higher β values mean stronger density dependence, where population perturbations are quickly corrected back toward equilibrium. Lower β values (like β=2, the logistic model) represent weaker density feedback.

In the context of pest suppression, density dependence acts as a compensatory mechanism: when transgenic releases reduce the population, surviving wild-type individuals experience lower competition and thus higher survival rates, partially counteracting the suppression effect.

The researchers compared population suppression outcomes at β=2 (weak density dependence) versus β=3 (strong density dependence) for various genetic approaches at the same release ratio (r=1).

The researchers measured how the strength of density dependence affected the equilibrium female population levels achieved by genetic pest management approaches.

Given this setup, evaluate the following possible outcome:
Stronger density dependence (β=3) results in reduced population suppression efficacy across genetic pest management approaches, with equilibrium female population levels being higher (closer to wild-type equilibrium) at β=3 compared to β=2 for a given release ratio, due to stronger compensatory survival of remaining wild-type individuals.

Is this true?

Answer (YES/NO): YES